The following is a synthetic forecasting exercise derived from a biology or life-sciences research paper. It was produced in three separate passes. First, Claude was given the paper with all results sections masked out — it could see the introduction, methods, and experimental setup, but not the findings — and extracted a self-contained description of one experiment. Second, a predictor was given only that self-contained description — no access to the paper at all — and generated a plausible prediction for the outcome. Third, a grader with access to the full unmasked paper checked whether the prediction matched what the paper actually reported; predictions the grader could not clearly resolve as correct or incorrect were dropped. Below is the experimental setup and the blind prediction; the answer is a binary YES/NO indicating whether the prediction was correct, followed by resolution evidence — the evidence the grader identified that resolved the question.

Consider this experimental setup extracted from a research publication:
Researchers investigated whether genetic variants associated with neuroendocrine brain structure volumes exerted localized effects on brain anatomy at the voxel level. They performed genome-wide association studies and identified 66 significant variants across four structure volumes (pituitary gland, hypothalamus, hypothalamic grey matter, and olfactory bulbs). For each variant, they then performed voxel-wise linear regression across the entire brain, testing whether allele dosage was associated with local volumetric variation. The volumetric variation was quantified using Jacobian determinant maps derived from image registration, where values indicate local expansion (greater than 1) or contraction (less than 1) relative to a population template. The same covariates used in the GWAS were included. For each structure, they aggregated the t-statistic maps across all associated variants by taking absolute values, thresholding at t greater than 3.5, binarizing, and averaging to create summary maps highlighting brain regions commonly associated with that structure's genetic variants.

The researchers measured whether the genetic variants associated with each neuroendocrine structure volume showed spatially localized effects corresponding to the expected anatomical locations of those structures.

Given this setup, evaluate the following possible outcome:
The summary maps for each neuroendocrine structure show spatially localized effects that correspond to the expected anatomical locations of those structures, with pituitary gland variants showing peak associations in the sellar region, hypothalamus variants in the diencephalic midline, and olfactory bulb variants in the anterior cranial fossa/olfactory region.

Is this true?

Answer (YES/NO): YES